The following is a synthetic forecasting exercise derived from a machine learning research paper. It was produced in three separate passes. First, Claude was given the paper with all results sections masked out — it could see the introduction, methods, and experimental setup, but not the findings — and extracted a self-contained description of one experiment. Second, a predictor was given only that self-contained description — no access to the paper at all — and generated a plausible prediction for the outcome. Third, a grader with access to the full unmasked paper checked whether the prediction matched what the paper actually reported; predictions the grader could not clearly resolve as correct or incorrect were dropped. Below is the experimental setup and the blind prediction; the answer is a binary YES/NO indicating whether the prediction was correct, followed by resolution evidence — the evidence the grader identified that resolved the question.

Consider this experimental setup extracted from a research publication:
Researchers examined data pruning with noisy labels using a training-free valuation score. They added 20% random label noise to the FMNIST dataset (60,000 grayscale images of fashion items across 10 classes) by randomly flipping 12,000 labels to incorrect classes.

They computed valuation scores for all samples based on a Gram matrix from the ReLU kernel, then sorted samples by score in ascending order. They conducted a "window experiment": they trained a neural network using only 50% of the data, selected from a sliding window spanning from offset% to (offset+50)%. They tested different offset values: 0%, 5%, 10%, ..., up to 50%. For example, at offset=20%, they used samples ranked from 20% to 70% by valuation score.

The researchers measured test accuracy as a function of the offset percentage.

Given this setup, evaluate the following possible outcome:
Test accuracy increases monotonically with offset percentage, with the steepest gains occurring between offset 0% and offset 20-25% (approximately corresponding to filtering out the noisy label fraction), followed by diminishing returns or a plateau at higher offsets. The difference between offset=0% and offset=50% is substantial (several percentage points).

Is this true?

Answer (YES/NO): NO